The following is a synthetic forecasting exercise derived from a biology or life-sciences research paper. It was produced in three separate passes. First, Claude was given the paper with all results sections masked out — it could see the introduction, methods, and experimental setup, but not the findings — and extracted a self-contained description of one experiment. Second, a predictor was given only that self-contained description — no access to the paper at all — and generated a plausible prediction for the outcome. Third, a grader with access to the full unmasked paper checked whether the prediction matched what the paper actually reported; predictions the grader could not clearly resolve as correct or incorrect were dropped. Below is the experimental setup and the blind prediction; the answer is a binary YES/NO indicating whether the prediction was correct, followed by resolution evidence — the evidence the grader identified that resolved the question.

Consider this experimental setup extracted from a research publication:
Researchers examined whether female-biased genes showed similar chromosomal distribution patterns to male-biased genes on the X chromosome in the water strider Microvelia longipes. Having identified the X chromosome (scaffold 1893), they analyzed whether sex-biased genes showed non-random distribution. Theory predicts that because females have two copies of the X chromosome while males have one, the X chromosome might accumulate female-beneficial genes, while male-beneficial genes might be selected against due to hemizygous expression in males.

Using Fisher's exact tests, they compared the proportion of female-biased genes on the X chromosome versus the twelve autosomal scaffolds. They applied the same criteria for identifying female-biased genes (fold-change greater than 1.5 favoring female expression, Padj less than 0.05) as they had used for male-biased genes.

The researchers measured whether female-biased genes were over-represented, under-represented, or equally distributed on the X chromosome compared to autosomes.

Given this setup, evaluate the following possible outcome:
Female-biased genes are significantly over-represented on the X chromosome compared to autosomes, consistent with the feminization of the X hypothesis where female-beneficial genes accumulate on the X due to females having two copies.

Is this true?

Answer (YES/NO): NO